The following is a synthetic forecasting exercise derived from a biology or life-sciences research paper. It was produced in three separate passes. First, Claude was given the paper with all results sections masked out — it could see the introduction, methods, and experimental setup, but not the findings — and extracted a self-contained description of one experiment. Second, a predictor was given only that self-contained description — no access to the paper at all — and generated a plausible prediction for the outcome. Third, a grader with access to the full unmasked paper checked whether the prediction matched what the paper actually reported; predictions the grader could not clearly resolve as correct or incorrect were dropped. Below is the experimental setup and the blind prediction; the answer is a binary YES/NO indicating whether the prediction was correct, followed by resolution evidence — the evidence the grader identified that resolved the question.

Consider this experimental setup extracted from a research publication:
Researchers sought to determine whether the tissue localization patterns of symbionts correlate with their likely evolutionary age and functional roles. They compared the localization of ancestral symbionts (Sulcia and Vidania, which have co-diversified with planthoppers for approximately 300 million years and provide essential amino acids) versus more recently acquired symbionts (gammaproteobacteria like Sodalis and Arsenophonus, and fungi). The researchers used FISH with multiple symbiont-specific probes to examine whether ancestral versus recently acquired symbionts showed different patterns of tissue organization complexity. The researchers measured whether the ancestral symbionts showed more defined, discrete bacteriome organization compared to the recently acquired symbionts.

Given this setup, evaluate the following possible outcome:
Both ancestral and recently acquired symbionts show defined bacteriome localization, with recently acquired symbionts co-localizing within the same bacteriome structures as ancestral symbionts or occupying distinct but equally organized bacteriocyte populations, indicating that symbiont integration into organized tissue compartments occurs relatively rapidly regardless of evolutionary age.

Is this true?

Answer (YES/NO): NO